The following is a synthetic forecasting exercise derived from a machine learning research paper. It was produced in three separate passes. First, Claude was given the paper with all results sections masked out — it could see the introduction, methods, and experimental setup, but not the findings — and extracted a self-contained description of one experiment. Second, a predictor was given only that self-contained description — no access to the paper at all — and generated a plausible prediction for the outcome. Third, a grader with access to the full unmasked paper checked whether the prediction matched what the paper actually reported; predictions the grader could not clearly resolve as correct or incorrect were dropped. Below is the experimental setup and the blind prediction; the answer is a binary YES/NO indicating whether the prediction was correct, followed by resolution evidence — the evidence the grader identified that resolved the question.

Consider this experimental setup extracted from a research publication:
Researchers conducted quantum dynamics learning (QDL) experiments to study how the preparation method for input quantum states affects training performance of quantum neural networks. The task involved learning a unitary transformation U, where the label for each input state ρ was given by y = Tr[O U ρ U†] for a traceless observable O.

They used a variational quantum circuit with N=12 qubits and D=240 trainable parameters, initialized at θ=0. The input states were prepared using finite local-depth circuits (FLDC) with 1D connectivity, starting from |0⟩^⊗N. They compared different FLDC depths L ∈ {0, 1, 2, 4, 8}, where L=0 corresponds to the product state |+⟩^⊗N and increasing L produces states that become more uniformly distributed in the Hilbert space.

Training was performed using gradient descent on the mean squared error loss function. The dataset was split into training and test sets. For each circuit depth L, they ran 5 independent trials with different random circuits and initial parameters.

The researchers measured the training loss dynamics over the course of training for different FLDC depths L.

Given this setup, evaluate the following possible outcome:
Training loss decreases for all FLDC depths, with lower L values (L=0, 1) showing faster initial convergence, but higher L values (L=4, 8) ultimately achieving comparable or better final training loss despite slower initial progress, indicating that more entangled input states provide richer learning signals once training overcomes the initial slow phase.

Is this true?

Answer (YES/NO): NO